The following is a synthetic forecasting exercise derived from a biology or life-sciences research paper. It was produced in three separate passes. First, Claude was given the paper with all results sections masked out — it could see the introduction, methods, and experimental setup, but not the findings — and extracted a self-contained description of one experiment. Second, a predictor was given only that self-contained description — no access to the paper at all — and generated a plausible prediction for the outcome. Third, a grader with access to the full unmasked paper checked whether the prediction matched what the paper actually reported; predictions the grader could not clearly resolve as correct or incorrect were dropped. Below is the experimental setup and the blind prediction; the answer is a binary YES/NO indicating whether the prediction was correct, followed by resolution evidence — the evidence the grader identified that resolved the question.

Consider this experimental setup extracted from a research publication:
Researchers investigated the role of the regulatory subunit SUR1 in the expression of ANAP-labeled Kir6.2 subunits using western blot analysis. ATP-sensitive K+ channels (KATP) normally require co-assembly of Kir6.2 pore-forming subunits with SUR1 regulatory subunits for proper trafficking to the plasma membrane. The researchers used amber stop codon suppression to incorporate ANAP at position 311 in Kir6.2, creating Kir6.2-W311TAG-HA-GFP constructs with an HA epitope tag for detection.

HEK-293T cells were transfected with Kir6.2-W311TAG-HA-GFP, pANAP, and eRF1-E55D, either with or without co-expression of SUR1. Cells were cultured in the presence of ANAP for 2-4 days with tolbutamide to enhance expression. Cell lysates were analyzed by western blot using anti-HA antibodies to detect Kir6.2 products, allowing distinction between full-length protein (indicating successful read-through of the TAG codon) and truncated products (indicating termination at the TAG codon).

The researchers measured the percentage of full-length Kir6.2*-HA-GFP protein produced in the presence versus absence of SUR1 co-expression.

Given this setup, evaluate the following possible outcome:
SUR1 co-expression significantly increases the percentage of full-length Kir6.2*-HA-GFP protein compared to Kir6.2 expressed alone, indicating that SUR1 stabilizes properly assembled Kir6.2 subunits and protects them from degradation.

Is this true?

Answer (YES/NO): NO